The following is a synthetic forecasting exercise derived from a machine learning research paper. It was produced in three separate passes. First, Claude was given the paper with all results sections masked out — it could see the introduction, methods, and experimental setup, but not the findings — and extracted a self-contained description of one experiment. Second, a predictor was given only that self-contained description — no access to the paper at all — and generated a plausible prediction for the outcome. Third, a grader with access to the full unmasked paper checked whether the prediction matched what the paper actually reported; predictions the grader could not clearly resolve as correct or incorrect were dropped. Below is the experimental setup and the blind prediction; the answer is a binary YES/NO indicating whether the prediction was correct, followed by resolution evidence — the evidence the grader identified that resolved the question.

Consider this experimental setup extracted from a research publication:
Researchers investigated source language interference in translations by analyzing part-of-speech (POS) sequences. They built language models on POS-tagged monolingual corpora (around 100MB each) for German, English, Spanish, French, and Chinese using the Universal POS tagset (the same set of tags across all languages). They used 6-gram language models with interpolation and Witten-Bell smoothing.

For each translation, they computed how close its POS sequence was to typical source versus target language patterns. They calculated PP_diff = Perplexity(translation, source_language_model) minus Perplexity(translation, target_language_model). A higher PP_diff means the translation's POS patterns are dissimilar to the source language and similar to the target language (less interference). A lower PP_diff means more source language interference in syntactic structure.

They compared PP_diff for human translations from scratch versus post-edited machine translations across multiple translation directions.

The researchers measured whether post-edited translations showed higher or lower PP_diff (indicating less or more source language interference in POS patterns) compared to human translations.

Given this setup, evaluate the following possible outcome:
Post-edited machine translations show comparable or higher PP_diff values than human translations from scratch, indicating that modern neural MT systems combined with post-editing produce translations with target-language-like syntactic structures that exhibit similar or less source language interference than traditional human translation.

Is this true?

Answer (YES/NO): NO